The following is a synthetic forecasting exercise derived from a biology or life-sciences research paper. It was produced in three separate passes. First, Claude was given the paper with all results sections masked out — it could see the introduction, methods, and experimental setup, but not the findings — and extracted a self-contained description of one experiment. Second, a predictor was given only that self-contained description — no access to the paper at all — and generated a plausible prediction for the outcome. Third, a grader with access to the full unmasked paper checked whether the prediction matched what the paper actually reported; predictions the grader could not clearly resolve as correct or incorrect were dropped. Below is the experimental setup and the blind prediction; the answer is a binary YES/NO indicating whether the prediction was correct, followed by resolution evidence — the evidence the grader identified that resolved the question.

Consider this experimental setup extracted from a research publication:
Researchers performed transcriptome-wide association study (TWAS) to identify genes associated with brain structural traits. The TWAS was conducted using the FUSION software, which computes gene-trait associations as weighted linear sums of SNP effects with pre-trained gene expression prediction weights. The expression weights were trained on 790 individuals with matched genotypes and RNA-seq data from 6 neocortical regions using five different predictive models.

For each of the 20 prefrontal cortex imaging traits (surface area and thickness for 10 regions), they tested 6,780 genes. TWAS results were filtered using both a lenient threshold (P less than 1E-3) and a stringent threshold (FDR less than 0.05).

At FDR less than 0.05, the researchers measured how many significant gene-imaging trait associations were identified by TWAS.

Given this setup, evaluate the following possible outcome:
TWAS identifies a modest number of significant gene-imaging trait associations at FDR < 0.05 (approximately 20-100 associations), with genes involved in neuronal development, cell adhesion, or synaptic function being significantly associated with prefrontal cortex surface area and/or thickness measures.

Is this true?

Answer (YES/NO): NO